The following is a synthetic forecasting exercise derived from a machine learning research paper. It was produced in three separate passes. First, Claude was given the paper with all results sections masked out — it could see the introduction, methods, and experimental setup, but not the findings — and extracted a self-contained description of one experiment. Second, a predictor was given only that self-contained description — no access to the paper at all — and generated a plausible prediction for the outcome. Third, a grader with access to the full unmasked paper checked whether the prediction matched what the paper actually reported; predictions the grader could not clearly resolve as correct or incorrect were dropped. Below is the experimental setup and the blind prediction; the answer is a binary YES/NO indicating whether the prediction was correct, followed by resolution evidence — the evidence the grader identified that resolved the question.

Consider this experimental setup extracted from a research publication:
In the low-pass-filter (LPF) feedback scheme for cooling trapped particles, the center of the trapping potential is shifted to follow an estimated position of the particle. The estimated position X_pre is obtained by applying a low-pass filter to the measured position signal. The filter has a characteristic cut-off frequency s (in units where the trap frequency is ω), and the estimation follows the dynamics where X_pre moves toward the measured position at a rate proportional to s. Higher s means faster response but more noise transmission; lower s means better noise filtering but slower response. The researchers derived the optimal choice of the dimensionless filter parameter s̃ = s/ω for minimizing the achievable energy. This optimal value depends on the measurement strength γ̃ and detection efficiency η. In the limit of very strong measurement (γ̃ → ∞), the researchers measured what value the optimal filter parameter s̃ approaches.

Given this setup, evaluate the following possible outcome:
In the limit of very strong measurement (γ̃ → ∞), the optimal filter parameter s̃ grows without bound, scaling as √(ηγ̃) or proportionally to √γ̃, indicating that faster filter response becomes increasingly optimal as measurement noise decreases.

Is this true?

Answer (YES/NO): NO